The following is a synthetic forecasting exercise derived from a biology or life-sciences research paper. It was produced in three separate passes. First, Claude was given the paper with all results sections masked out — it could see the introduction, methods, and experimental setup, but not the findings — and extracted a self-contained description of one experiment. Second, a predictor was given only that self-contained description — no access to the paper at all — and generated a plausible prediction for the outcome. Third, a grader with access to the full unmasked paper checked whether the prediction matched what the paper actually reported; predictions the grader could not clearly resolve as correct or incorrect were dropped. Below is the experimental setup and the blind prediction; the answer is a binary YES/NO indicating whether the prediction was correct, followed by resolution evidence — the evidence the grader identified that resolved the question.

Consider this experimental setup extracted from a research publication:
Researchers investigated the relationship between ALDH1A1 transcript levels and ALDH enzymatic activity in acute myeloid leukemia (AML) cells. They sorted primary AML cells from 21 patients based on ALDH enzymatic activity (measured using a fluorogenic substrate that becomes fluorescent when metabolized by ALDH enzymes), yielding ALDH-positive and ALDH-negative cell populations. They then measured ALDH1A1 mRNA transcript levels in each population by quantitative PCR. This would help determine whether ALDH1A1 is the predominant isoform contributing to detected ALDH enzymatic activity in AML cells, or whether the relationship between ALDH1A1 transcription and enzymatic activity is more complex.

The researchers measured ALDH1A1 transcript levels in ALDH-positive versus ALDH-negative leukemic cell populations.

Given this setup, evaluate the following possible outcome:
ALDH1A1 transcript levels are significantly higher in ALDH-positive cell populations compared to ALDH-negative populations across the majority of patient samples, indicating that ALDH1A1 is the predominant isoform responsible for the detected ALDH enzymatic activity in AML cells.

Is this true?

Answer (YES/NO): NO